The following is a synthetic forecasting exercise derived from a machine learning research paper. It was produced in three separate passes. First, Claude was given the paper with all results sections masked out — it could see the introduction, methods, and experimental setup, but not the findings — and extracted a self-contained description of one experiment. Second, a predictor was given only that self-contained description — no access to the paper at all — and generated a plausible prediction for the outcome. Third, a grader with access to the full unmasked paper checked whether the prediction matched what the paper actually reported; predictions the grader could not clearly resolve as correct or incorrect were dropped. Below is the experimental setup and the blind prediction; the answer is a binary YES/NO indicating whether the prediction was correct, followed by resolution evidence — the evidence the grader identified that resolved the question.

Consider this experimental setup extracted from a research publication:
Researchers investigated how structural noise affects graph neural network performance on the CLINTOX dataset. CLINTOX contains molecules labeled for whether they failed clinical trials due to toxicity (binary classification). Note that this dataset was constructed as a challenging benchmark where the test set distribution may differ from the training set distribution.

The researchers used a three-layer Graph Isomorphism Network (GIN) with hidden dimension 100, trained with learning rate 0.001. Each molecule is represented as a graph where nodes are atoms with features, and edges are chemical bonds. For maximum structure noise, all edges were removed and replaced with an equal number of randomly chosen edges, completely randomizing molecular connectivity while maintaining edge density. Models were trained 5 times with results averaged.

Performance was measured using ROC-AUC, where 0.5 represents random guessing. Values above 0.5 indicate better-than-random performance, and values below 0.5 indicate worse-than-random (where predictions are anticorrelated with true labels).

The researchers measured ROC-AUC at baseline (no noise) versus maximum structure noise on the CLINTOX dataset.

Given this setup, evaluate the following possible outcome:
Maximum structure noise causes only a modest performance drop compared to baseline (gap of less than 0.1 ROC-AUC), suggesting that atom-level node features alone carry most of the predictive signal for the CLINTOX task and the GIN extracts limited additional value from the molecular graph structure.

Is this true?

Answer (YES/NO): NO